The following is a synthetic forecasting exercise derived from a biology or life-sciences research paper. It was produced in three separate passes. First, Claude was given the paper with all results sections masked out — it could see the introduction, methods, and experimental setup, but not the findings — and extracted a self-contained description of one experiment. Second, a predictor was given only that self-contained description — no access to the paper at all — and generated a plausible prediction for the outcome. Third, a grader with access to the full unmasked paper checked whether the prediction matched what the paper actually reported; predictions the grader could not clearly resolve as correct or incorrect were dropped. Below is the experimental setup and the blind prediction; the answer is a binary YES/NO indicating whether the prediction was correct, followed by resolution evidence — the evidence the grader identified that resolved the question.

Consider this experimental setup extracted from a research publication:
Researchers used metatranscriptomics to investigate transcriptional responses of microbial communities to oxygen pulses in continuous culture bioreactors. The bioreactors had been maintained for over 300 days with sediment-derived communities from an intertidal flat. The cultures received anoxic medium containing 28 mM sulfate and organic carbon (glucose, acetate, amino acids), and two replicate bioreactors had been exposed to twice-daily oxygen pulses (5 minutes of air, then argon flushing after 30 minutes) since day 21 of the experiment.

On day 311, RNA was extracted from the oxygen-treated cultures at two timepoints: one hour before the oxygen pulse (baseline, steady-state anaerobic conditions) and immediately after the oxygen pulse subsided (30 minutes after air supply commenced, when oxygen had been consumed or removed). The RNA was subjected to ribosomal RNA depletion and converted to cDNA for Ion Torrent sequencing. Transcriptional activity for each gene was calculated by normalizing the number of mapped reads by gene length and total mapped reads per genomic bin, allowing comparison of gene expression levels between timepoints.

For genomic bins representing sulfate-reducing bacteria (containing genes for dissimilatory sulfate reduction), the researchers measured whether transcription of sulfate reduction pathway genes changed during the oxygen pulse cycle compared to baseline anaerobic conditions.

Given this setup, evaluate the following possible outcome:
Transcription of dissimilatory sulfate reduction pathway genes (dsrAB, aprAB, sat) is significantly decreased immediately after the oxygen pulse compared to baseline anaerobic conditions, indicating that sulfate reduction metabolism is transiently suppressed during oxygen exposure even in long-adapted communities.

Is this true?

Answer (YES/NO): NO